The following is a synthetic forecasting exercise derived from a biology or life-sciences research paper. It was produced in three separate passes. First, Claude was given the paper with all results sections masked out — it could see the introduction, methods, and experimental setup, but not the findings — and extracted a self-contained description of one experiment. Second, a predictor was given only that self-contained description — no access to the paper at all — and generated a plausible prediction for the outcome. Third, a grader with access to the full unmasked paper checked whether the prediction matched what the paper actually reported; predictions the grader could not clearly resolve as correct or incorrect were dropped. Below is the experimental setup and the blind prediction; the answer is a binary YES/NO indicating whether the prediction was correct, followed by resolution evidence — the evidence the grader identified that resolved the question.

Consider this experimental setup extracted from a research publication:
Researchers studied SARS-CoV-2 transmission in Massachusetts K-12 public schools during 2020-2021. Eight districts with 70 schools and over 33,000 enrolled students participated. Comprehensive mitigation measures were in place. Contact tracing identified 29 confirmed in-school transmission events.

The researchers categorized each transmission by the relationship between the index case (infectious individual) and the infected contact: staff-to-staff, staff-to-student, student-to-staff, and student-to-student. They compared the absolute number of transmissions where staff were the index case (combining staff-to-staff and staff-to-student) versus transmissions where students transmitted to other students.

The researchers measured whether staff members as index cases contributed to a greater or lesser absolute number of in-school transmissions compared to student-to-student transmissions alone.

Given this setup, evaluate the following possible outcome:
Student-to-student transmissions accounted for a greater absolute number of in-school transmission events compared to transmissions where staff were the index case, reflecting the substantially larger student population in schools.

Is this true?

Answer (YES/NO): NO